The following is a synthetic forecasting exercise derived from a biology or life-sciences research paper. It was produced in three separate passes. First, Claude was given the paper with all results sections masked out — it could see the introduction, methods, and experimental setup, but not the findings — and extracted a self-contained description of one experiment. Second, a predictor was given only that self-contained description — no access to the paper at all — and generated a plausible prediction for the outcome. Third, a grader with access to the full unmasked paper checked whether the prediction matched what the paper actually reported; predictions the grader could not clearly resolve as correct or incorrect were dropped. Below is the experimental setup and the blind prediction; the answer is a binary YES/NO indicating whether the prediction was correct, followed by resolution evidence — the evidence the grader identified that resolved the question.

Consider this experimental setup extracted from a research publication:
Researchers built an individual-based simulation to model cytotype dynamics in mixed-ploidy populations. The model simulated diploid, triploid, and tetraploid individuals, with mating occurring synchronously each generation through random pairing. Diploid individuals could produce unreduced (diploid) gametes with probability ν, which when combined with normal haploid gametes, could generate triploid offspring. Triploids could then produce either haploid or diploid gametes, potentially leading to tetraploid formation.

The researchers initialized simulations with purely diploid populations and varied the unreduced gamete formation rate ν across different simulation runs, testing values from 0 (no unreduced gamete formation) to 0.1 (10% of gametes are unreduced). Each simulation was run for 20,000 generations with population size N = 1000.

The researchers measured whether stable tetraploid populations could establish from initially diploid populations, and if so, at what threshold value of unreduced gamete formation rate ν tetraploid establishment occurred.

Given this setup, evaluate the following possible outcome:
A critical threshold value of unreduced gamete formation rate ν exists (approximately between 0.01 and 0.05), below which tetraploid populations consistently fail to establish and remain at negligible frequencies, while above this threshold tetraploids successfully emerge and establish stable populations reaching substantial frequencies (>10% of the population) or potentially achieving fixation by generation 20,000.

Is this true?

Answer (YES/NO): NO